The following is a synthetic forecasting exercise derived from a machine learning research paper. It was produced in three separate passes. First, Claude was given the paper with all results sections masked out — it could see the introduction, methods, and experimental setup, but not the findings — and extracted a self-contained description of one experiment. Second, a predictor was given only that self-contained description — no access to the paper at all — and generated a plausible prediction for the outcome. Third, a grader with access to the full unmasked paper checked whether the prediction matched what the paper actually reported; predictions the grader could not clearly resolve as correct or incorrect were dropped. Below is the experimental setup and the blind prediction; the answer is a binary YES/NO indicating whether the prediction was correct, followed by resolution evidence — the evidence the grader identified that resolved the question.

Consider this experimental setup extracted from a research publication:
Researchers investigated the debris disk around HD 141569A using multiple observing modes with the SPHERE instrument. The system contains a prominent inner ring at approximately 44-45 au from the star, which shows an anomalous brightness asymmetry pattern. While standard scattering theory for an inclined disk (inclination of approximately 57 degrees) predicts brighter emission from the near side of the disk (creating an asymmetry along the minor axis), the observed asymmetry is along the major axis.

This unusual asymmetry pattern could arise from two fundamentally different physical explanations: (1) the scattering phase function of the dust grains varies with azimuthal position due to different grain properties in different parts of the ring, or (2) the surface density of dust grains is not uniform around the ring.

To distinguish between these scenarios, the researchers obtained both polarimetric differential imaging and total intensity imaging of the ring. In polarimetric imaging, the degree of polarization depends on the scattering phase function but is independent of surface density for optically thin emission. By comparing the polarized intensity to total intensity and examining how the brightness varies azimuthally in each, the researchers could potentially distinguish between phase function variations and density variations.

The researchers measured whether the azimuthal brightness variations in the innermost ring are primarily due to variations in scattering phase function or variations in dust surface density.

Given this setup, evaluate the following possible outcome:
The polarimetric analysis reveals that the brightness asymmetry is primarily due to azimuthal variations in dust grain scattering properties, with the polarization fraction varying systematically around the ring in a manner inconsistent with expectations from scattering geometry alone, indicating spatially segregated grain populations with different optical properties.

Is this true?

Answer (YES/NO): NO